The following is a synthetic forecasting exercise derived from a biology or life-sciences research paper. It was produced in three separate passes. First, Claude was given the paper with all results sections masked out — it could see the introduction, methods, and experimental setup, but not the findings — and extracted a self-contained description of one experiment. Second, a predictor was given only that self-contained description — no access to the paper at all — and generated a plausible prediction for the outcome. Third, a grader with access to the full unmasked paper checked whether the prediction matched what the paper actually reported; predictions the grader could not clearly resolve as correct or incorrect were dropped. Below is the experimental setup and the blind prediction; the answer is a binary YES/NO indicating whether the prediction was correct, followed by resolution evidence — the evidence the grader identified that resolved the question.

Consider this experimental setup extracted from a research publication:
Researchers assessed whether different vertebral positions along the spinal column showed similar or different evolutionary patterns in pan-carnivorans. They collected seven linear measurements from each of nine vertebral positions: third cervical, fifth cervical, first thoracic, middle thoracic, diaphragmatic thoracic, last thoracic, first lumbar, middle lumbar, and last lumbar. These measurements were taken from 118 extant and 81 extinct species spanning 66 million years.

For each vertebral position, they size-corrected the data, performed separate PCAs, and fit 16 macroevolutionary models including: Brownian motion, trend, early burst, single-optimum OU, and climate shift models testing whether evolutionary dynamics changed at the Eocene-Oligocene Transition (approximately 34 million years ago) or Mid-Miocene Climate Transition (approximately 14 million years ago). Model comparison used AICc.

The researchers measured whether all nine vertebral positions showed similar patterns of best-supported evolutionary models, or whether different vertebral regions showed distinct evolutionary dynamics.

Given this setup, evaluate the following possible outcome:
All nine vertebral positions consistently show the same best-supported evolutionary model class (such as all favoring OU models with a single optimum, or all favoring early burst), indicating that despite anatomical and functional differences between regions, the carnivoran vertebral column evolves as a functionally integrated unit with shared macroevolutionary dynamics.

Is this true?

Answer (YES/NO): NO